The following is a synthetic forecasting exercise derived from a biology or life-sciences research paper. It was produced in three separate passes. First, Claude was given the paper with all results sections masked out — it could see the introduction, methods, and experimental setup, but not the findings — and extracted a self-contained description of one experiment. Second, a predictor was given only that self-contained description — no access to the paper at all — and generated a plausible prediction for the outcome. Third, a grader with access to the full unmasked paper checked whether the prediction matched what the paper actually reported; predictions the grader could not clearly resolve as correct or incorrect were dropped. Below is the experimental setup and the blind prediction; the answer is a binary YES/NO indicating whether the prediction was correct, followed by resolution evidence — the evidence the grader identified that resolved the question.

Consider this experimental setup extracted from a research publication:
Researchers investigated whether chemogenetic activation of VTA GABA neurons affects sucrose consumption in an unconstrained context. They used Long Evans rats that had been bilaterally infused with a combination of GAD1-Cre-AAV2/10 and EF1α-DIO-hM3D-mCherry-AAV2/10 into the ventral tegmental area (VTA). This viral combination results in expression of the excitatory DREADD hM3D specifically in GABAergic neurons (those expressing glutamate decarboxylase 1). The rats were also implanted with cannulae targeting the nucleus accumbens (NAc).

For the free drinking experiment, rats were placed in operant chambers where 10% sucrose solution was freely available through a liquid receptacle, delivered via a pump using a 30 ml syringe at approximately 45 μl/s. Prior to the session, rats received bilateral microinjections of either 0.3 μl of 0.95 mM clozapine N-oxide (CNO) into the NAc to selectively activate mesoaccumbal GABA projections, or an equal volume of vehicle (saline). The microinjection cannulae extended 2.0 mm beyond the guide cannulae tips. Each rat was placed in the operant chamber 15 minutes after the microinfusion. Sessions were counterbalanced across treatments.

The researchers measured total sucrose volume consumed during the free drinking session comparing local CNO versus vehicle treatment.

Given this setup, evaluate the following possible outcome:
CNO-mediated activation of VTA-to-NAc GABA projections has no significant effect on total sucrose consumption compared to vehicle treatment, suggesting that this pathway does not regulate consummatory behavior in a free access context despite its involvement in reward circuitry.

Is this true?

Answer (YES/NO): YES